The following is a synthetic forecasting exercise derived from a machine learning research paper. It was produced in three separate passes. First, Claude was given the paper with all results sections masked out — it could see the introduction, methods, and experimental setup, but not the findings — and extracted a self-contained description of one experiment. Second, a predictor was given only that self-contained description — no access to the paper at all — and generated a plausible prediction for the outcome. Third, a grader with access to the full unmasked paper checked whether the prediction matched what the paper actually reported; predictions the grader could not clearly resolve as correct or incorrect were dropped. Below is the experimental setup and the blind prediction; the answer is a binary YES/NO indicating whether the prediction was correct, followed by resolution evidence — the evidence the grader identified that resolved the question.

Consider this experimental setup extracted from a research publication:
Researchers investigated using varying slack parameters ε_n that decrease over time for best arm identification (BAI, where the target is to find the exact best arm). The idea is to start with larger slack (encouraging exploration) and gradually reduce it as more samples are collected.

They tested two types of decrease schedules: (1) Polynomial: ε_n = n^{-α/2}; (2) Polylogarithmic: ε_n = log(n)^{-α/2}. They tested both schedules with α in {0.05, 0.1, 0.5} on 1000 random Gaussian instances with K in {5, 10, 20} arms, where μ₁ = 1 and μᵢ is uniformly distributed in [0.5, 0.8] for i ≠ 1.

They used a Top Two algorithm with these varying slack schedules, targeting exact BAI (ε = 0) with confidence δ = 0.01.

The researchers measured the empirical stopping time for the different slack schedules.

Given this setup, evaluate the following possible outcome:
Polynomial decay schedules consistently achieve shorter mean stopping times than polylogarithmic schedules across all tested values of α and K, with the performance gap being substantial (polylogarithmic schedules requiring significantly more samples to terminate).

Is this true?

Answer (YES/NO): NO